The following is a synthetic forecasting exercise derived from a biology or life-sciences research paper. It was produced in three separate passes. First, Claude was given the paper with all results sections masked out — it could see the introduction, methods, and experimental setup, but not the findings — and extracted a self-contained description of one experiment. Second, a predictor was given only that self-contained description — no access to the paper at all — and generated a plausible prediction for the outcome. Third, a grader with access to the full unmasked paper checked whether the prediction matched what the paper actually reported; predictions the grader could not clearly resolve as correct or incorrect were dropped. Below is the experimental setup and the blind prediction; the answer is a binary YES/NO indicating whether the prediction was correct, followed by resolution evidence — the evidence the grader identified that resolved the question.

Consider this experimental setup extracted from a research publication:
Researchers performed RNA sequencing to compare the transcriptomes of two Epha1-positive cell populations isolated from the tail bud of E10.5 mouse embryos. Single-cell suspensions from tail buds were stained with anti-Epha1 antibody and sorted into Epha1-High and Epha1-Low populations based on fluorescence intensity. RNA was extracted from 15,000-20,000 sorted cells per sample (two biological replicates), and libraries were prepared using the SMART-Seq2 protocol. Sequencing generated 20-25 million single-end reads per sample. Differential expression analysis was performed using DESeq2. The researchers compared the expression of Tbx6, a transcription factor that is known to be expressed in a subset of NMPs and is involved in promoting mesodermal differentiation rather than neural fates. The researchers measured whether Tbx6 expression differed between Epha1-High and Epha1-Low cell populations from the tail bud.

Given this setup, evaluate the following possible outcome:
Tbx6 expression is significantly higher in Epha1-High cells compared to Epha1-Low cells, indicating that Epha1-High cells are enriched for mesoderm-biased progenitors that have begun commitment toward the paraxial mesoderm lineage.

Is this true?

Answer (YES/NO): YES